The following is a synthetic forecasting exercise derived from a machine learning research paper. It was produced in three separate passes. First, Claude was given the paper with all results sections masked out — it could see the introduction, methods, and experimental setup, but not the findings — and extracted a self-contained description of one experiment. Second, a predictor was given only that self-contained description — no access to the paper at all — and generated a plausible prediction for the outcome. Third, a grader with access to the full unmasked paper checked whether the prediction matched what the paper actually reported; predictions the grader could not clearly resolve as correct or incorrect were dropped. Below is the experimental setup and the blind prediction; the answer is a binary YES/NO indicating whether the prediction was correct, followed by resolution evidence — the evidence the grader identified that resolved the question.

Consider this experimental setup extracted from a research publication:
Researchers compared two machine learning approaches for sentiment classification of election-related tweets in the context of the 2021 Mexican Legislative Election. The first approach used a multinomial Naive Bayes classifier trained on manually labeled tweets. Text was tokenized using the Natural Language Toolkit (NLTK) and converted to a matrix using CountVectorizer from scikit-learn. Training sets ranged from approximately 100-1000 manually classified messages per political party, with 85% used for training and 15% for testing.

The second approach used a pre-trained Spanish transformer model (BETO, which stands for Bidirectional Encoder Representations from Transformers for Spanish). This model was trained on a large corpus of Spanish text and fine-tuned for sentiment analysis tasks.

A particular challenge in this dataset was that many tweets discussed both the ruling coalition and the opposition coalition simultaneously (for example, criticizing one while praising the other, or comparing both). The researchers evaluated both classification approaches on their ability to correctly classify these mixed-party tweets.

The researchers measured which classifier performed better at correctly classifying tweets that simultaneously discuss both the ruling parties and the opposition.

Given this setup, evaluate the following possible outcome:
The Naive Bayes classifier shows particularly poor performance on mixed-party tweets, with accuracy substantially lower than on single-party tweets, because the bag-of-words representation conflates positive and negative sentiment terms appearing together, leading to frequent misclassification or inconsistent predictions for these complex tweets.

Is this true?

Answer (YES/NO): NO